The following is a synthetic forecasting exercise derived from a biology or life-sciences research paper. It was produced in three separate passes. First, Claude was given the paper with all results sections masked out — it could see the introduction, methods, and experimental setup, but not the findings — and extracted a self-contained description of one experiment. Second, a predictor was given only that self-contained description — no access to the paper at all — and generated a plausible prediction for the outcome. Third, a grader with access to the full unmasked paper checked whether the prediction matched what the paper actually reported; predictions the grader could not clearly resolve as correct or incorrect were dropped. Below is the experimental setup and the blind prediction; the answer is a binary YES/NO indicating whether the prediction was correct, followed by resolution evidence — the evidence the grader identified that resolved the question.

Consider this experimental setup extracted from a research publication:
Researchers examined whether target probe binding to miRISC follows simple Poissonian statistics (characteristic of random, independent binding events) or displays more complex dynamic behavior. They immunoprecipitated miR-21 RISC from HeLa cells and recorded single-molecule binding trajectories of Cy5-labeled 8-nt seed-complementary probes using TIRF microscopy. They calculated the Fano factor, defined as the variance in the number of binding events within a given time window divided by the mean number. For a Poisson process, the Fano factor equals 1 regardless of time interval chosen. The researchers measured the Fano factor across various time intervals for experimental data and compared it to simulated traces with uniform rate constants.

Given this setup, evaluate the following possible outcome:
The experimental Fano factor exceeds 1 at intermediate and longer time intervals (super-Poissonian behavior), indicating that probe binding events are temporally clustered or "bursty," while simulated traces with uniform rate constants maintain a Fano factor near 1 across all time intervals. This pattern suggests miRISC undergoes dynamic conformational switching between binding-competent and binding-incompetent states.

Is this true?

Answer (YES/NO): YES